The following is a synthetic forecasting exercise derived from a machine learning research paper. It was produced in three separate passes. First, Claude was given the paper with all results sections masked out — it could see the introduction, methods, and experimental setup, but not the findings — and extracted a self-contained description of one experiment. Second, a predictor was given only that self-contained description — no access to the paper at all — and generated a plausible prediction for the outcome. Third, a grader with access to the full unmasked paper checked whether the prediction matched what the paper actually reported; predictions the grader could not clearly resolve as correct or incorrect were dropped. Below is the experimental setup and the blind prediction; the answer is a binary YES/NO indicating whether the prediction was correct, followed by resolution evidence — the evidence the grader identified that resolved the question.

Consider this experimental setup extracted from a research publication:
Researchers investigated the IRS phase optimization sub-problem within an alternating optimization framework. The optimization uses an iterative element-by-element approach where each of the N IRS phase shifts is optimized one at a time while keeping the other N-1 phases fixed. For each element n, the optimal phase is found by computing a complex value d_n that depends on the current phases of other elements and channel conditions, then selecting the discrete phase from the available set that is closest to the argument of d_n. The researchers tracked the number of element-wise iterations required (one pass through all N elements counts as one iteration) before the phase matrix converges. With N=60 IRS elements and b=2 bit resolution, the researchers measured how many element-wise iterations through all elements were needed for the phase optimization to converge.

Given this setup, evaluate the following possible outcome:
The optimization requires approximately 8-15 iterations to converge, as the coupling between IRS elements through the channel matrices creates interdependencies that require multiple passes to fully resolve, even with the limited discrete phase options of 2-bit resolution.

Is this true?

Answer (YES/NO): NO